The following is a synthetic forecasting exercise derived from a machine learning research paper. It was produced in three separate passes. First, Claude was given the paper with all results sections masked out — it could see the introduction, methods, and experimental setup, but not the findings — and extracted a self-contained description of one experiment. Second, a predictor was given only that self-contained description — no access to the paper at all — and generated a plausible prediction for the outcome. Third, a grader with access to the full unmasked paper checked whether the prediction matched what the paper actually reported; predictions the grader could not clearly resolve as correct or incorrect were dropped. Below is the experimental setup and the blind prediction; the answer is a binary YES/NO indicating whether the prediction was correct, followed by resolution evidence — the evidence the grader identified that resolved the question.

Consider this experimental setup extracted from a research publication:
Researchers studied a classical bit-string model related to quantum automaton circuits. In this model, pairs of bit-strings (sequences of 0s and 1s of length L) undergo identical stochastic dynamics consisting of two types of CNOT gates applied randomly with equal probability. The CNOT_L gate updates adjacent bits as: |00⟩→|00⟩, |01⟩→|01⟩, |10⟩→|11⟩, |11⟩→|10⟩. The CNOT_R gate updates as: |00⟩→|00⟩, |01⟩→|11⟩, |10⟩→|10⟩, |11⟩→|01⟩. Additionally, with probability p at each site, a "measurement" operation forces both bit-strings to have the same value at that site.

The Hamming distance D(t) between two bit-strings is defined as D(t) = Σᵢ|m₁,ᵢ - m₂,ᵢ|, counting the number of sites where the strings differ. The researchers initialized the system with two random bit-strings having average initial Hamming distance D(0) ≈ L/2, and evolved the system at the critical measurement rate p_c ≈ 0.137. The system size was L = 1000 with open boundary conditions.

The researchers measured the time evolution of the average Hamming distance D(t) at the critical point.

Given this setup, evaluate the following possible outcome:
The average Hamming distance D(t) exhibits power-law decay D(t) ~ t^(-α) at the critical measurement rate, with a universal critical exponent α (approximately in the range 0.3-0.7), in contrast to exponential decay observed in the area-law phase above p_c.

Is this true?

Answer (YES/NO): NO